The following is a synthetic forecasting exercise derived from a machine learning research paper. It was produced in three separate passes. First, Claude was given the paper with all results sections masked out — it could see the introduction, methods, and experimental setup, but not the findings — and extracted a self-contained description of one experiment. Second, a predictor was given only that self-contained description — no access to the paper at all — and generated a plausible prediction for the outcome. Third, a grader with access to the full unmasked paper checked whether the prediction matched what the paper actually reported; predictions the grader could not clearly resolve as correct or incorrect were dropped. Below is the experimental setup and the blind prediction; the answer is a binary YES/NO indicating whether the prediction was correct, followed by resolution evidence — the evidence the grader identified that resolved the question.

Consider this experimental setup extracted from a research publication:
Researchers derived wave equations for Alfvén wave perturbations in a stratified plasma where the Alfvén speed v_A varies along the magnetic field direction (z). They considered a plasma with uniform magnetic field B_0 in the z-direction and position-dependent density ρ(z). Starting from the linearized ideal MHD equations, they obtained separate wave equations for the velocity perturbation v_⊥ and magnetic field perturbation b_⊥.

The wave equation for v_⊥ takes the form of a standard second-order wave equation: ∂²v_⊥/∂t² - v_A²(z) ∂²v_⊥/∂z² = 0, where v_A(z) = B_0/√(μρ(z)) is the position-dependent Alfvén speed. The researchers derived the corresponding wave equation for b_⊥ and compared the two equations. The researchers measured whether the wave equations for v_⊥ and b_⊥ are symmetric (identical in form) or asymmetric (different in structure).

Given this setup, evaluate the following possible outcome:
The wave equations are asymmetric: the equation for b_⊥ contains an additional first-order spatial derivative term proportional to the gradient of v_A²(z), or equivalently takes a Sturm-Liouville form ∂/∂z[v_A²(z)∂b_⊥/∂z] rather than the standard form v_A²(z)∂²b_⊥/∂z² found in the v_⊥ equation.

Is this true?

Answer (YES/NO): YES